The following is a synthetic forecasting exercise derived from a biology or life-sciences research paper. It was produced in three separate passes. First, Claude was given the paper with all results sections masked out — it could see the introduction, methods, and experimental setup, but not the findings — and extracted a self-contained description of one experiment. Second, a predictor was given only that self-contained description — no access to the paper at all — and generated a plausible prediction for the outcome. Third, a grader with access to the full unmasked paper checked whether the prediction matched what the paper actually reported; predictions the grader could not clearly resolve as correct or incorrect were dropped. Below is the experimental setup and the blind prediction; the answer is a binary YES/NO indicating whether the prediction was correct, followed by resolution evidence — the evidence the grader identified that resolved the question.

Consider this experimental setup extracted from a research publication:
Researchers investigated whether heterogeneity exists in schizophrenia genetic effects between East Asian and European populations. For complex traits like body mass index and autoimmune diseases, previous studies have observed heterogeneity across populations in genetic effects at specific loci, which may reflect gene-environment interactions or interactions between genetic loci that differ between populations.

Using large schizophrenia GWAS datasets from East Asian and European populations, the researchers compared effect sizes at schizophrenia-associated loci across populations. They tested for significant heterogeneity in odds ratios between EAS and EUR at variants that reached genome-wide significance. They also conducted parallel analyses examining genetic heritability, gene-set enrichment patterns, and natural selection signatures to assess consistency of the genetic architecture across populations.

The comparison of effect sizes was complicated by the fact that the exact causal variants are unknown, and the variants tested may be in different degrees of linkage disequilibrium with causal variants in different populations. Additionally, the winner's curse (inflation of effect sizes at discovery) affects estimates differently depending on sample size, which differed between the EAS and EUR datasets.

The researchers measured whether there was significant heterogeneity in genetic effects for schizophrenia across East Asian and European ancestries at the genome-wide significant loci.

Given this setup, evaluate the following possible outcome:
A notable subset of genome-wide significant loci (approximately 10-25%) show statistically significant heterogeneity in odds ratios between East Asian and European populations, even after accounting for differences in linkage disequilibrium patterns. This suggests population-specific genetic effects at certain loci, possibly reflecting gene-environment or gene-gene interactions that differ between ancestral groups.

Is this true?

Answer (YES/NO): NO